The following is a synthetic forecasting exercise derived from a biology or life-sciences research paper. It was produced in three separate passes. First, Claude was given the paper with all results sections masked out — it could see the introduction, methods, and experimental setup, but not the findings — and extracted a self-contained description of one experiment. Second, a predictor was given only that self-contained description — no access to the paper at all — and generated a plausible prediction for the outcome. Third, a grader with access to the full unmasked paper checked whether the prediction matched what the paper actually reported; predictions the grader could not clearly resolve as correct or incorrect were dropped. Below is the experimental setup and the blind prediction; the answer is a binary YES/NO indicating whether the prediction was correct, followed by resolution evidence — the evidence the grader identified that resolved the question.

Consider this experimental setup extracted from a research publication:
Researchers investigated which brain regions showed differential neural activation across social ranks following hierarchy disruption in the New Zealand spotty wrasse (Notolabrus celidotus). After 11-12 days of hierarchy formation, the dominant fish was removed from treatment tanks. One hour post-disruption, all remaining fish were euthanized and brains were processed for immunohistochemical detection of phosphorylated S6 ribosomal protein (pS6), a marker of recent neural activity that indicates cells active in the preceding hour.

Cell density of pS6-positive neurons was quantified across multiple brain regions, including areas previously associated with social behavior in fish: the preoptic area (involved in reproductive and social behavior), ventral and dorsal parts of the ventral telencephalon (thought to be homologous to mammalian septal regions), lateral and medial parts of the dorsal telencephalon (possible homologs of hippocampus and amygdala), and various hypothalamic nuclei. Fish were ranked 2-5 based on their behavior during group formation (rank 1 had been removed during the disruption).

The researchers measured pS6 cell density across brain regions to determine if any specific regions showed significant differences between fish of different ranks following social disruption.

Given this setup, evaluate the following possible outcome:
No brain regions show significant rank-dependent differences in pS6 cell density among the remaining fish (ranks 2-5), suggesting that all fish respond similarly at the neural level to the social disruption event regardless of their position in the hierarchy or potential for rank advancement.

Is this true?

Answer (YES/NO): NO